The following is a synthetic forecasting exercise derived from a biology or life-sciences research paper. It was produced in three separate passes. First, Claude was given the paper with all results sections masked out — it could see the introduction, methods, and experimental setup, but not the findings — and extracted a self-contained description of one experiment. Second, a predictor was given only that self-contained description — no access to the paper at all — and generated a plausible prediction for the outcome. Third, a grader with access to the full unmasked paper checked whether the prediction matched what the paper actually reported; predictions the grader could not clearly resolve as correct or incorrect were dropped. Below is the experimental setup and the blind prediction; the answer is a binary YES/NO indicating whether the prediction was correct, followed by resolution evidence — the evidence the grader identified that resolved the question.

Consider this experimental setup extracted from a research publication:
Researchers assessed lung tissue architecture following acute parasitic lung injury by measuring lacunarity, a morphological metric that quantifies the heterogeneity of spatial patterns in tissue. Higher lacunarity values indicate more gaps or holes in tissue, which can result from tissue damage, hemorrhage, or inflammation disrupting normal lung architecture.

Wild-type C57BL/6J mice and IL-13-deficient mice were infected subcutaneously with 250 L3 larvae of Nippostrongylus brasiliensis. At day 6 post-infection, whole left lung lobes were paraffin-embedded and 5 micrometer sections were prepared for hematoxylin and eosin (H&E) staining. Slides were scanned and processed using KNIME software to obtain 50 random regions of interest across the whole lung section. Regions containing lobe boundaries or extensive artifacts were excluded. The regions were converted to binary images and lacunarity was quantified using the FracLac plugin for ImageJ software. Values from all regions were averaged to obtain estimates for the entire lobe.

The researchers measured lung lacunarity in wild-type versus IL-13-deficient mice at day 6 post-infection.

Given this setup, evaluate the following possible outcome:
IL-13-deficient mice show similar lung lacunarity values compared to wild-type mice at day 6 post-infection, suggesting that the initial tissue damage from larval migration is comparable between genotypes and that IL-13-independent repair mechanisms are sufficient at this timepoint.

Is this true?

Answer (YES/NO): NO